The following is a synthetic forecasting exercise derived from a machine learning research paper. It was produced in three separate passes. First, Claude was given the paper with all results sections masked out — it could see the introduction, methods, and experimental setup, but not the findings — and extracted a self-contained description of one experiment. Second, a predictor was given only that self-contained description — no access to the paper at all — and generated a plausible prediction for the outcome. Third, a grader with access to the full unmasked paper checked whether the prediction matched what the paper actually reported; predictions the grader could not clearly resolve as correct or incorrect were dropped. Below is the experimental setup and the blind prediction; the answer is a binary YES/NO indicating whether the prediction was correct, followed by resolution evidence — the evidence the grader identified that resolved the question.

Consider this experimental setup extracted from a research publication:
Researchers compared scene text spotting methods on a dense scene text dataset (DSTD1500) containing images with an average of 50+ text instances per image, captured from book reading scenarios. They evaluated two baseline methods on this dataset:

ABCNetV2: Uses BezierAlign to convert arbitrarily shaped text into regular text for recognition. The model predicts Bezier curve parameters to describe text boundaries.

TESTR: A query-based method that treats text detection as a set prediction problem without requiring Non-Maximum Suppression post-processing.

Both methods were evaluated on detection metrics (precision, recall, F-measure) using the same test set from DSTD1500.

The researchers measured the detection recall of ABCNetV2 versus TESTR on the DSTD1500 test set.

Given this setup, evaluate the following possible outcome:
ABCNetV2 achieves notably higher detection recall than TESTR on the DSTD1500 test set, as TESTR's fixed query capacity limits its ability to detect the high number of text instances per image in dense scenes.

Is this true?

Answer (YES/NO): NO